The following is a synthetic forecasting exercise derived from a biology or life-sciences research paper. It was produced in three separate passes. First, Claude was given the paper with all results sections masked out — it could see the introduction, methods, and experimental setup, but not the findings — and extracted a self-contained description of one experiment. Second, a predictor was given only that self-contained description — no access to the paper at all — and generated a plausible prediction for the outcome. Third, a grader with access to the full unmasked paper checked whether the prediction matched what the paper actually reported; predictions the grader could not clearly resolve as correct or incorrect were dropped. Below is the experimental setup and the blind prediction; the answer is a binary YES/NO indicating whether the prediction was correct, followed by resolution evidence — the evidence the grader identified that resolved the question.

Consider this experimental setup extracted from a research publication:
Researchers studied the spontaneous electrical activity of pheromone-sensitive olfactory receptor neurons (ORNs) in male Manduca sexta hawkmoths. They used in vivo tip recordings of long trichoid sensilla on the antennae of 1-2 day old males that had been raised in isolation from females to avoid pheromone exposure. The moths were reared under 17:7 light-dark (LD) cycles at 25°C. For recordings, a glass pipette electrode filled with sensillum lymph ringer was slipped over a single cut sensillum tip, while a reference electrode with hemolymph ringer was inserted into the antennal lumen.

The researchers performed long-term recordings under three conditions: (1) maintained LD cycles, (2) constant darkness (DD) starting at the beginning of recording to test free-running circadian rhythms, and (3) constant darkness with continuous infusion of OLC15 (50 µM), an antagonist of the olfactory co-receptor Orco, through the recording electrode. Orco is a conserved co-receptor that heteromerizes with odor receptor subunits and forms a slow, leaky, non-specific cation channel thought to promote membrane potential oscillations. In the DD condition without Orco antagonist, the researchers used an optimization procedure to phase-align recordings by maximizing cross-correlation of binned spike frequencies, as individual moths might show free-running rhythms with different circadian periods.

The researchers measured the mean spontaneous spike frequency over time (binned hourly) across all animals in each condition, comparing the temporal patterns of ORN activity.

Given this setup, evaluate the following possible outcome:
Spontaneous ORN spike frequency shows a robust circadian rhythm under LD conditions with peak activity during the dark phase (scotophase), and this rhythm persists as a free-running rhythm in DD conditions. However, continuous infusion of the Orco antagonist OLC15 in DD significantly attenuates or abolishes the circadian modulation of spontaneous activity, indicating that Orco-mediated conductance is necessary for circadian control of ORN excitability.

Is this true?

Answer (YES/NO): YES